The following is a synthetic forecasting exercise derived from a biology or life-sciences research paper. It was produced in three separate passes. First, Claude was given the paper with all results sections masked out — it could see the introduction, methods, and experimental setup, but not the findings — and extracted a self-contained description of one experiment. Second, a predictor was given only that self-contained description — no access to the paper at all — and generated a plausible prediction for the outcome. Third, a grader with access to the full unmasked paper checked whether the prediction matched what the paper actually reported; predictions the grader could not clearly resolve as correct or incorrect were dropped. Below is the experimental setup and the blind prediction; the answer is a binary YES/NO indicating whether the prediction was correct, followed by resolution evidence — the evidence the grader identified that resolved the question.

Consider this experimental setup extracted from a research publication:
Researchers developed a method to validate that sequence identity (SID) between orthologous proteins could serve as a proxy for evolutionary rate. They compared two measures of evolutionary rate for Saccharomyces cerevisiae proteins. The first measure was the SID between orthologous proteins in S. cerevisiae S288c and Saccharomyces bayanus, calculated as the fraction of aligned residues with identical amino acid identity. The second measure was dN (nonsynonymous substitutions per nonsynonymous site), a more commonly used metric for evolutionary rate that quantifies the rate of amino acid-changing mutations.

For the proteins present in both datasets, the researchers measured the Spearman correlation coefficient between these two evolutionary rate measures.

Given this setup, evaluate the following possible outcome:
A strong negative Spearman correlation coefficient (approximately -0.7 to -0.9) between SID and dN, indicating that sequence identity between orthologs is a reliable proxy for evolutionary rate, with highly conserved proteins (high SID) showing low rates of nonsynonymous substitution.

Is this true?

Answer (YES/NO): NO